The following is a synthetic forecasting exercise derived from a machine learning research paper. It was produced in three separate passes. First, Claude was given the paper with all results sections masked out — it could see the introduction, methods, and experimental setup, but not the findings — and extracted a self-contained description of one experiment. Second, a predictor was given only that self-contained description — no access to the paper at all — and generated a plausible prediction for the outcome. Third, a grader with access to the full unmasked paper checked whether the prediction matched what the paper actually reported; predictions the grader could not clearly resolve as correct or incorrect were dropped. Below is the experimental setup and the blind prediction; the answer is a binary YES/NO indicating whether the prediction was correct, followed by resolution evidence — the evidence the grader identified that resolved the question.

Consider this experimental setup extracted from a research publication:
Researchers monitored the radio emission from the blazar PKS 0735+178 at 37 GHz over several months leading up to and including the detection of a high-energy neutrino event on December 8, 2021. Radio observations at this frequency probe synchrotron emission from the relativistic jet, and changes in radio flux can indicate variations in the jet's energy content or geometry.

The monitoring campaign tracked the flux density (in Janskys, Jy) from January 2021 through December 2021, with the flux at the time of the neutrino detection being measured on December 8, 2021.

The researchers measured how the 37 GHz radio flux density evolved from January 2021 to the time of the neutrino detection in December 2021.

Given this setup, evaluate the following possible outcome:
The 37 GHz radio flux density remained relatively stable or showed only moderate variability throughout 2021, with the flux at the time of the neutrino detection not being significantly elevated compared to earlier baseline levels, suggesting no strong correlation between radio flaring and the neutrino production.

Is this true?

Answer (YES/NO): NO